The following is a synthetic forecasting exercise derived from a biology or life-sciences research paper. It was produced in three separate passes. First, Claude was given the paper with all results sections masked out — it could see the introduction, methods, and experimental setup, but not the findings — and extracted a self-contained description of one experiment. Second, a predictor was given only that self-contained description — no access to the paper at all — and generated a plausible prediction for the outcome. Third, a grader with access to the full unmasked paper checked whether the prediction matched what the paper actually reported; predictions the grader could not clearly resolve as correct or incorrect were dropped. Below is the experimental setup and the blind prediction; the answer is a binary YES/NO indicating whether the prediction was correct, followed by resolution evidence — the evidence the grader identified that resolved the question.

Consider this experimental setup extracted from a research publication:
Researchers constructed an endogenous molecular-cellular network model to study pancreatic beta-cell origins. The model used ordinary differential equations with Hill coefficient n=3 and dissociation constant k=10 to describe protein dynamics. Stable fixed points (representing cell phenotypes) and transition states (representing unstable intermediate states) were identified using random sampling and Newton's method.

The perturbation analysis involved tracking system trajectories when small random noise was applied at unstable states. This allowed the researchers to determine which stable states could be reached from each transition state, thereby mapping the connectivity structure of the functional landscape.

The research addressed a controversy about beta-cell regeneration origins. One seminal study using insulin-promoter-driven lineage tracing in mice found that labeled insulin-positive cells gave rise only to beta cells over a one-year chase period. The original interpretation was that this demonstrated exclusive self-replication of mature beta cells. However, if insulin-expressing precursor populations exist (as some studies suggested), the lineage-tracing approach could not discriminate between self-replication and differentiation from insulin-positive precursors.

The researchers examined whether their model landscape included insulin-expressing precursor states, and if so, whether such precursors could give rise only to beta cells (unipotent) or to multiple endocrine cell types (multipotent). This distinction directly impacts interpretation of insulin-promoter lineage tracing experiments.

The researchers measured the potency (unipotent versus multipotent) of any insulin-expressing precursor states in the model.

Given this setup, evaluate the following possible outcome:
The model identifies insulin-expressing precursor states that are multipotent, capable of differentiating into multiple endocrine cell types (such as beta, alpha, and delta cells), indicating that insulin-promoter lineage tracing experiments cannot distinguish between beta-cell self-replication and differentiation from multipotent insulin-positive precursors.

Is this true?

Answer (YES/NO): YES